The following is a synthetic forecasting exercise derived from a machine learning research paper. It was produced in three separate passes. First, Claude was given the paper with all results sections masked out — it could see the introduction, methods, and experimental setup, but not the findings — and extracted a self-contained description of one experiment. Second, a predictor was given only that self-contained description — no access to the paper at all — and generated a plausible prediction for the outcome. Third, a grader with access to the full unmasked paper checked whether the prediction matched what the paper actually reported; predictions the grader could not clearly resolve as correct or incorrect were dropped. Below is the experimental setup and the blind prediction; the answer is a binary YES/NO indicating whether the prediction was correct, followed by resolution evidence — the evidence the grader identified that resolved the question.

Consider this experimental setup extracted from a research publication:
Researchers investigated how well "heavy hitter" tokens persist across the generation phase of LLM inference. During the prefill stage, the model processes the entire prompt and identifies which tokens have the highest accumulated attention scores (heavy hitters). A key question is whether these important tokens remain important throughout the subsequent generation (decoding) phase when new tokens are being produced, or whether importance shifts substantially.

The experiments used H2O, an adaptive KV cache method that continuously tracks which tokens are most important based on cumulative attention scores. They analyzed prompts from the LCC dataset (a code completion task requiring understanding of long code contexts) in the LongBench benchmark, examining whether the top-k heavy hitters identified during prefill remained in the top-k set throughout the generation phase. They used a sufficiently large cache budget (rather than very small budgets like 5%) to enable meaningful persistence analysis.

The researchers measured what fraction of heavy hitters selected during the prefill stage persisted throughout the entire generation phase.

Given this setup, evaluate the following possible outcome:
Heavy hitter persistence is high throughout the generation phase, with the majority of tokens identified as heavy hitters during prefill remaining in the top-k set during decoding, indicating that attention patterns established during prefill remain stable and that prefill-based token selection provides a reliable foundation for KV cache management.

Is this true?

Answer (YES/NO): YES